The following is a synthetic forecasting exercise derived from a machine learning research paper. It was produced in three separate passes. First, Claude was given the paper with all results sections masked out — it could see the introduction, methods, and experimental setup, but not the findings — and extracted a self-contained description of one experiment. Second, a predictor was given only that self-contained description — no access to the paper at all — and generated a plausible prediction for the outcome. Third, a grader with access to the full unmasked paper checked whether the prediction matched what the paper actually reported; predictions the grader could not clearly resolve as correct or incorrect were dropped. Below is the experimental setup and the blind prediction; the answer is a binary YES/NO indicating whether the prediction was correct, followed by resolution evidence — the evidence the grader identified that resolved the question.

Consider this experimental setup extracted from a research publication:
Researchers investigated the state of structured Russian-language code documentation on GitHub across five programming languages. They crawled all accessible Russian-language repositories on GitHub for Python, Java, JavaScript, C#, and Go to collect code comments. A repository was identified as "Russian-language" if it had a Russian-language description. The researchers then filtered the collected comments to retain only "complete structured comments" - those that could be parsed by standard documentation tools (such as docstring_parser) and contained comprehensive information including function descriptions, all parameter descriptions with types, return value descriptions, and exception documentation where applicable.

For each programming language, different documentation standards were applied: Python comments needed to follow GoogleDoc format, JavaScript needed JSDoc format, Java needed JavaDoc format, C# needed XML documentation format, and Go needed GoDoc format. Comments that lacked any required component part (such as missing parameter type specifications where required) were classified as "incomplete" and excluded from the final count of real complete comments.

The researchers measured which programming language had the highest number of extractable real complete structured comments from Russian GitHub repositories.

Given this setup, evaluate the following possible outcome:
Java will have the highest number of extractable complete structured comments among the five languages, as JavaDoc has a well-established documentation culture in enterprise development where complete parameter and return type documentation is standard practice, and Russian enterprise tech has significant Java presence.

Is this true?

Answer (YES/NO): NO